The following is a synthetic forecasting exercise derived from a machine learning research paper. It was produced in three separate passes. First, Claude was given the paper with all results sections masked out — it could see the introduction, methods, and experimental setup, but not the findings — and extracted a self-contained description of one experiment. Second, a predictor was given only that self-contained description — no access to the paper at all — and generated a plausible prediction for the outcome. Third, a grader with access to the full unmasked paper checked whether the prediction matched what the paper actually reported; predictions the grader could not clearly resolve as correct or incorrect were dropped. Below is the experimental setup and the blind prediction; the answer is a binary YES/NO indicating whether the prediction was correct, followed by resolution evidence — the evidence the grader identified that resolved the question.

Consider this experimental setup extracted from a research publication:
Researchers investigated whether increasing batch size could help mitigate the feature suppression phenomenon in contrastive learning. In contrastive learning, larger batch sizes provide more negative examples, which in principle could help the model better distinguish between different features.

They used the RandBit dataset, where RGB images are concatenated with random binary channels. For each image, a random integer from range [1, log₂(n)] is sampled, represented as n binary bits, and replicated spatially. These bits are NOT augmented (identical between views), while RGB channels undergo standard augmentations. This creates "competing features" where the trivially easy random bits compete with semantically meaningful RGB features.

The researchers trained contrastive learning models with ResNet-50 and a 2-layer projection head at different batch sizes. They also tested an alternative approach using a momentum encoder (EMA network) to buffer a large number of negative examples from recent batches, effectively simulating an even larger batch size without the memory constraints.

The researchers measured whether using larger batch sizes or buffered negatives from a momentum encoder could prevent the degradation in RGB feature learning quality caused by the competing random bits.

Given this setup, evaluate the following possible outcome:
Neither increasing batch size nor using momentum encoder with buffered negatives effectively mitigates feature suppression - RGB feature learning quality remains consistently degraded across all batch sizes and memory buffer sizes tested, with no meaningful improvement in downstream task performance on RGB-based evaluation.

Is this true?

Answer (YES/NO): YES